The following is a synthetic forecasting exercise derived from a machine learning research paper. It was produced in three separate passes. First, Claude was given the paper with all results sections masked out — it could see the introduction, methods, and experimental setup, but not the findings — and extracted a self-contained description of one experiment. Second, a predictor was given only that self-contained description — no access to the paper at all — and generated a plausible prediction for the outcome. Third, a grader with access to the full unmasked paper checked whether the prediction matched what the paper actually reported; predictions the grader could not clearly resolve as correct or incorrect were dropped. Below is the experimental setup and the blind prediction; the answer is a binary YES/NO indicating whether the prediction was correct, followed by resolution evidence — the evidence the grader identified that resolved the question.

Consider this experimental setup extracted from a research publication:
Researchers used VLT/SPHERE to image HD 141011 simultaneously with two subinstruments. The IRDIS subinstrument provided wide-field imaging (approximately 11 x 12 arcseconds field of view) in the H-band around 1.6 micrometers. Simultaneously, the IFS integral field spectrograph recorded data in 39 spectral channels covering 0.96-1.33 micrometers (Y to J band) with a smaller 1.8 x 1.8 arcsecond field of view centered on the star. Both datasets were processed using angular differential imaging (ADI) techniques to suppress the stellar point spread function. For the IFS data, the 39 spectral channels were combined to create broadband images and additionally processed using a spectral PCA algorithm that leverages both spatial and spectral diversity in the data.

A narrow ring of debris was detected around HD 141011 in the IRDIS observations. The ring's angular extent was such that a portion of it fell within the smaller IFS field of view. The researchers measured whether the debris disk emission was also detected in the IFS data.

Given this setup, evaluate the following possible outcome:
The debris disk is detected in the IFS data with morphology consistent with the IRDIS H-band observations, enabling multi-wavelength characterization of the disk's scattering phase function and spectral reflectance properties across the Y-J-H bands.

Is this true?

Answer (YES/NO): NO